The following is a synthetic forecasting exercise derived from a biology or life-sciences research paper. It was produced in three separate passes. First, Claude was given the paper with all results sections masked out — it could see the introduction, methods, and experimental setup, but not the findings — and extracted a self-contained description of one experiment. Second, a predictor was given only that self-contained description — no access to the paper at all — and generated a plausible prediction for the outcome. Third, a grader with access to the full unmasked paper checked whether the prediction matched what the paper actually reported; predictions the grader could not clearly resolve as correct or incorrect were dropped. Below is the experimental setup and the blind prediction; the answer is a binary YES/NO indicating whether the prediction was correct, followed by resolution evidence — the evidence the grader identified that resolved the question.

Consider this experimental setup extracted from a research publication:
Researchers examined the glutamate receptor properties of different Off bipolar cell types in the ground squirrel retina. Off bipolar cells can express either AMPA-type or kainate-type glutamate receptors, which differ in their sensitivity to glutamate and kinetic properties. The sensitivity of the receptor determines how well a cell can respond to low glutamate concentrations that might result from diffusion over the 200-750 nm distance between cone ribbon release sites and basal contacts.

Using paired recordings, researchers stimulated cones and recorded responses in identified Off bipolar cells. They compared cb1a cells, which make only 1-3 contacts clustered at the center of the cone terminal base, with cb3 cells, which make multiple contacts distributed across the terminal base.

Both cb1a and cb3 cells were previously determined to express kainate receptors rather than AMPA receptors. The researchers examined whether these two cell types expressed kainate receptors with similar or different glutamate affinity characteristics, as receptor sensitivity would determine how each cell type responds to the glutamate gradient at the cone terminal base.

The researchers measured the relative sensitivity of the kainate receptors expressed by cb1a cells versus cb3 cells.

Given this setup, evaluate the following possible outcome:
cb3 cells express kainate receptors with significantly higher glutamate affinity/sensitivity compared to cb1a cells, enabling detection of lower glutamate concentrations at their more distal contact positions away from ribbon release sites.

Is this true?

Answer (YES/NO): YES